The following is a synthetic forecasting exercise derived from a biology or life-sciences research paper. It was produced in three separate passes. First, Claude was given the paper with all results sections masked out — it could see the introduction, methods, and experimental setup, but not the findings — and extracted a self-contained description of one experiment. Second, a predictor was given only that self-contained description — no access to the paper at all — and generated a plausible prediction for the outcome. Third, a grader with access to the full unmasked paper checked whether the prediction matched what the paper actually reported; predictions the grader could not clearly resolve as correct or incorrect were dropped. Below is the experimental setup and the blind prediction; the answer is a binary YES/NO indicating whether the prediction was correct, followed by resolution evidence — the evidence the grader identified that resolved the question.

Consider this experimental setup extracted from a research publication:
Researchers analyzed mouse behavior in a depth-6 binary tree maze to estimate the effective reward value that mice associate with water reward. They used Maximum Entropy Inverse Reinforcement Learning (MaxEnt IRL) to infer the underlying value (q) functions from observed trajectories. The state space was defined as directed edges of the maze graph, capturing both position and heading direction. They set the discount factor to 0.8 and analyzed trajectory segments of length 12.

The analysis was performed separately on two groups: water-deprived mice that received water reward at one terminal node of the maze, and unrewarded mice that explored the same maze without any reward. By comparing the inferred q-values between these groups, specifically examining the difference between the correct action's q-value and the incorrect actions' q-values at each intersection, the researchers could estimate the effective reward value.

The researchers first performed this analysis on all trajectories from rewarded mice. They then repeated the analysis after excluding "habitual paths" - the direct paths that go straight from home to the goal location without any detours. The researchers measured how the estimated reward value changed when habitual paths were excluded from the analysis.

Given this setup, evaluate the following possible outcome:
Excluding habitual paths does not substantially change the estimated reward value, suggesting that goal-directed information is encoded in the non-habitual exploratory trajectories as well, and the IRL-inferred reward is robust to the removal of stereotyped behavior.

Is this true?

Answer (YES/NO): YES